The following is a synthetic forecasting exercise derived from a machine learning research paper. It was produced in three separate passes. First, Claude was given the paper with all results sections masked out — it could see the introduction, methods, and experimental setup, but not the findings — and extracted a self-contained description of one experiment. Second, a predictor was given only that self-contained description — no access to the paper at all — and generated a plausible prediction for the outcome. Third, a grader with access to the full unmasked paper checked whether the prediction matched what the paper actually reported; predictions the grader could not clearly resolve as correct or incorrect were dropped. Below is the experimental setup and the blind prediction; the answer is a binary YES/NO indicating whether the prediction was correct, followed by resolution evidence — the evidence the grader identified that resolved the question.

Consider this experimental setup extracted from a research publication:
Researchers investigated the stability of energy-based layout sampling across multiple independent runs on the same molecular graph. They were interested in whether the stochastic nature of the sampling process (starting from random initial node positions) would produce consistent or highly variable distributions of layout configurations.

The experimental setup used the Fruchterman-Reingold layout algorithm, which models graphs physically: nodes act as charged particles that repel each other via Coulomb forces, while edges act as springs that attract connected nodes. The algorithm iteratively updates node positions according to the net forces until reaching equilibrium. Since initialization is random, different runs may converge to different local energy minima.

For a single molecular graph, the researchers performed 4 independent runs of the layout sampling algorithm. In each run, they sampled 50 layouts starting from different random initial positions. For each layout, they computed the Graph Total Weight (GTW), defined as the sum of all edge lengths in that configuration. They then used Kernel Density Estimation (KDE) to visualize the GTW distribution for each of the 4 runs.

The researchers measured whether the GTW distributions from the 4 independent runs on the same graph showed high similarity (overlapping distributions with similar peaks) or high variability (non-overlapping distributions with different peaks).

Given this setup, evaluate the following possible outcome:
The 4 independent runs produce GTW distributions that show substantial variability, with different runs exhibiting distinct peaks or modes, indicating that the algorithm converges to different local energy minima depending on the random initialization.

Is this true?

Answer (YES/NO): NO